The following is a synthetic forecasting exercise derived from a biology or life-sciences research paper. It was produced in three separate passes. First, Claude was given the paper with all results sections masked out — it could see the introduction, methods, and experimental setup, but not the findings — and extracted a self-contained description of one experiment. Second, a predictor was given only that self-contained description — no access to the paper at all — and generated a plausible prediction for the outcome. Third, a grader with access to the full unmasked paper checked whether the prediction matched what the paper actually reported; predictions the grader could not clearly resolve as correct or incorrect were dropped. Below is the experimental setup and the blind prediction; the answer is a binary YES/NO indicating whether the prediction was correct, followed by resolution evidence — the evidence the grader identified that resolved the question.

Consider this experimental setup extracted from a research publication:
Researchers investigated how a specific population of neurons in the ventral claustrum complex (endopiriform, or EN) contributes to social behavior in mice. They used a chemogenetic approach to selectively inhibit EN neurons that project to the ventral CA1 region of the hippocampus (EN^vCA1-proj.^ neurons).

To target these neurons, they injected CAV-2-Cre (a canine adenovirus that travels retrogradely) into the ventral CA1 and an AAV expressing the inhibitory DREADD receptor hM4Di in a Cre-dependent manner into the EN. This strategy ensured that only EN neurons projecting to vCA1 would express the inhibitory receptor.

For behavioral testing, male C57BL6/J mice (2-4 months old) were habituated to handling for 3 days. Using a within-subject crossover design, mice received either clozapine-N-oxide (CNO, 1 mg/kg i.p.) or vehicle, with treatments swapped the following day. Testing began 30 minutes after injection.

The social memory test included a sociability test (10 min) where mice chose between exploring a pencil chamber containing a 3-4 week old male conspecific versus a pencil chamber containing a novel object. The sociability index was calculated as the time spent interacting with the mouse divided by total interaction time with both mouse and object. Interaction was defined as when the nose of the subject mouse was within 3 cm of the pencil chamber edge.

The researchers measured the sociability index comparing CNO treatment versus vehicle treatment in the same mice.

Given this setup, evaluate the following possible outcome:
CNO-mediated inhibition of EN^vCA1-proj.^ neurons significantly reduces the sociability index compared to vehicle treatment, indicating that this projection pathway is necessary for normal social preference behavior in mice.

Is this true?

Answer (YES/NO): NO